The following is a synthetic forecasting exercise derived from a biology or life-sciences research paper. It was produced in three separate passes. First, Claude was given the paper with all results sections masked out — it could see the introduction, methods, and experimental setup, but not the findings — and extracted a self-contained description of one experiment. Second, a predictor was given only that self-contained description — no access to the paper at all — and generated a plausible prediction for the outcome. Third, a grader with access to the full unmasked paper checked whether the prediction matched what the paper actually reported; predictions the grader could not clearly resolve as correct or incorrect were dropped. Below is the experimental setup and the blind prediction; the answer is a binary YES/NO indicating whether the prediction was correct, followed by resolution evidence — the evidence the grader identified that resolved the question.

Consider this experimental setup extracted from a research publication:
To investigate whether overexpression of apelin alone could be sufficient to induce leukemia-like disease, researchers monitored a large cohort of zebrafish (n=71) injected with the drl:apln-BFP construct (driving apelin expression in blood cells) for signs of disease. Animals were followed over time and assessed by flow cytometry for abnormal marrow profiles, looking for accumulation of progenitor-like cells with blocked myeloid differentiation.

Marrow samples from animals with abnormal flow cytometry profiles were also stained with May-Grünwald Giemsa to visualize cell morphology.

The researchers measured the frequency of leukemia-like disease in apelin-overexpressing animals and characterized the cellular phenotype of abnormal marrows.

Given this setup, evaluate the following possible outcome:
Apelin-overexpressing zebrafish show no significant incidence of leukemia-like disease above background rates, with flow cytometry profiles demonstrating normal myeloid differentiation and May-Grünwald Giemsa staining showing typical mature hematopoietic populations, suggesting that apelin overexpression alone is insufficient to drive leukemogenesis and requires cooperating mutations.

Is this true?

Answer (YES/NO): NO